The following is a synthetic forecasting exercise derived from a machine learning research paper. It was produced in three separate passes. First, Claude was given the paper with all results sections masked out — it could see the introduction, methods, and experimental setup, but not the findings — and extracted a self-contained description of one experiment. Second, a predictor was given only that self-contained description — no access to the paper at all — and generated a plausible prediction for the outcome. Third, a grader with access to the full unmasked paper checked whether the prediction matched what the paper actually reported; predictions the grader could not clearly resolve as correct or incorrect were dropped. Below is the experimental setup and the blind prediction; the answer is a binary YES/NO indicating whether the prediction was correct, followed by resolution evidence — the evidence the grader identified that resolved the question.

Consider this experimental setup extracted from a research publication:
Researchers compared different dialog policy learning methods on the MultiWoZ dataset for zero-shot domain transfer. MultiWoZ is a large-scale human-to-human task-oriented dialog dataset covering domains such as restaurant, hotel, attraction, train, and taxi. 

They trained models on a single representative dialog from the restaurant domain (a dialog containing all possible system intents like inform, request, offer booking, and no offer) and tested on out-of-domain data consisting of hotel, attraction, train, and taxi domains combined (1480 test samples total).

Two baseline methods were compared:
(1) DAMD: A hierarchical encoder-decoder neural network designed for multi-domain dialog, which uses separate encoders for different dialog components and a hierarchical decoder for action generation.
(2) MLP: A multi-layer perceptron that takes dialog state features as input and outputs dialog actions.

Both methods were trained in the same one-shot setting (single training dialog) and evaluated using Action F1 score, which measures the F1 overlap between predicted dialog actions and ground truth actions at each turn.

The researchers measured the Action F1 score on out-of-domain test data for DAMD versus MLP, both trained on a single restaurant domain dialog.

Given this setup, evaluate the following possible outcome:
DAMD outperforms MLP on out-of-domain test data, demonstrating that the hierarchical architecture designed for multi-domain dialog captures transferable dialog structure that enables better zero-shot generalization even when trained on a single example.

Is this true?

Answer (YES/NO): NO